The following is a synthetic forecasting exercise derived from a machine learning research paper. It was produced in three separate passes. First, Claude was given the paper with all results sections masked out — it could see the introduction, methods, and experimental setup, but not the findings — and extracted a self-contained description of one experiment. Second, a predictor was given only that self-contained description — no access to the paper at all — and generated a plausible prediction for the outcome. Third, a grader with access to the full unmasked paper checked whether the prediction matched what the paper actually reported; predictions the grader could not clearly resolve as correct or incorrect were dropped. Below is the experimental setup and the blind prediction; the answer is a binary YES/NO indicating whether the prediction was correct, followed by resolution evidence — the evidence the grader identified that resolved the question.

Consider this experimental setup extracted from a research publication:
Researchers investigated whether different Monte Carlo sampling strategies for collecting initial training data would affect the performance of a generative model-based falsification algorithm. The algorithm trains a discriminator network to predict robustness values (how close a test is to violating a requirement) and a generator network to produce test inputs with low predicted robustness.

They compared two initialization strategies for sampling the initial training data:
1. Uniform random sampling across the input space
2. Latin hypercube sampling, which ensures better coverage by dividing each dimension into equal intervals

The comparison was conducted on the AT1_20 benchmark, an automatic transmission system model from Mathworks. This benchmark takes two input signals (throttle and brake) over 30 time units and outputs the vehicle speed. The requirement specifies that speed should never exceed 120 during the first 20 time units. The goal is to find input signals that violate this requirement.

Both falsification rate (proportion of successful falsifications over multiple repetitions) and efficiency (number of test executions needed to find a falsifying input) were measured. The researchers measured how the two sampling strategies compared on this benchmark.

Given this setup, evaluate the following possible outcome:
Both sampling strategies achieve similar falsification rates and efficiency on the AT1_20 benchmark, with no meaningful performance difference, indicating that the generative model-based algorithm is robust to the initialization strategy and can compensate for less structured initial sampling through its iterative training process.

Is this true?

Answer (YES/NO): NO